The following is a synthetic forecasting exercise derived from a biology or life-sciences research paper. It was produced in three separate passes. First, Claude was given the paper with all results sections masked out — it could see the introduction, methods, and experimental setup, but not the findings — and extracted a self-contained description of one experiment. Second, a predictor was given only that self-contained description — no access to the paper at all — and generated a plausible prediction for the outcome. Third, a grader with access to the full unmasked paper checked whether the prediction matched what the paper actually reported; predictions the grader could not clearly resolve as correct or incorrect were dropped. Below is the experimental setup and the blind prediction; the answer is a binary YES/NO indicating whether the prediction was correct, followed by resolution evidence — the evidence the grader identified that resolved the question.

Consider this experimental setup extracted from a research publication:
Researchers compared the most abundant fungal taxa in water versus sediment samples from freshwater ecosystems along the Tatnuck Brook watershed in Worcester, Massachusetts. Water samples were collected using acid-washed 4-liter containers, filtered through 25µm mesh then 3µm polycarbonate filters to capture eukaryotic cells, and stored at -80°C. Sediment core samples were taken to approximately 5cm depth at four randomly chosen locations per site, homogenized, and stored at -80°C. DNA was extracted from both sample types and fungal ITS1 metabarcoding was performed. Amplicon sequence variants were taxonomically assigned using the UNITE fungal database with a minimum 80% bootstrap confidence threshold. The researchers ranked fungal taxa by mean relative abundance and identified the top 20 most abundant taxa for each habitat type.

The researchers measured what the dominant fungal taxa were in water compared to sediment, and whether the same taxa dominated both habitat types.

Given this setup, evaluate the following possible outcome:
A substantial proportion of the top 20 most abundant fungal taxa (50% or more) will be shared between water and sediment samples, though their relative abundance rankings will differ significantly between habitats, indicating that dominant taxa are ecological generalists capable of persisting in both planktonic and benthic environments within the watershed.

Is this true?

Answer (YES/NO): NO